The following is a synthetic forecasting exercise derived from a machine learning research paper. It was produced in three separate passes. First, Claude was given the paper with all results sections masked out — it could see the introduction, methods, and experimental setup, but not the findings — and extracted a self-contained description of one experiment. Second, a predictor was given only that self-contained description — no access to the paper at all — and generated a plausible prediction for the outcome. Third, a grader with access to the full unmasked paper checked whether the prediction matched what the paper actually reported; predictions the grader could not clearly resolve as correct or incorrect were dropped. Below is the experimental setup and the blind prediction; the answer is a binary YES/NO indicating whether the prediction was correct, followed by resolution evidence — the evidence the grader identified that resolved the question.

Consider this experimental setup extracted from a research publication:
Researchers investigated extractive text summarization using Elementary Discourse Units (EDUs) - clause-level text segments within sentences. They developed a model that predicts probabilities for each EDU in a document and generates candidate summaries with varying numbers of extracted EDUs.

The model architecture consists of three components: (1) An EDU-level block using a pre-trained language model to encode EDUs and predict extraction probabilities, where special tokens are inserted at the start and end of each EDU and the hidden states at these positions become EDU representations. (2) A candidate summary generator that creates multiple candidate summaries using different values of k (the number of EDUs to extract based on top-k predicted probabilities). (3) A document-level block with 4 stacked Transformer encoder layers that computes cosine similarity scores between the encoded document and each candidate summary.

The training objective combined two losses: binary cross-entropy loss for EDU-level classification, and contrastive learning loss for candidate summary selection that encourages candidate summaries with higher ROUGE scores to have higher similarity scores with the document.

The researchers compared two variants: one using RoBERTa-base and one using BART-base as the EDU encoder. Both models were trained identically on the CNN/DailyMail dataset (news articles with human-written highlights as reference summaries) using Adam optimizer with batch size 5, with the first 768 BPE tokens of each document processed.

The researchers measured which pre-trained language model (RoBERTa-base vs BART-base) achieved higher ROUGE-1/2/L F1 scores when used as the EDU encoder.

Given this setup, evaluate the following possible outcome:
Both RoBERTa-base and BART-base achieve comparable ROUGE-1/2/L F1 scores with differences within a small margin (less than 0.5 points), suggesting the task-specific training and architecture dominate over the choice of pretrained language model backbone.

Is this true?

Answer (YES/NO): YES